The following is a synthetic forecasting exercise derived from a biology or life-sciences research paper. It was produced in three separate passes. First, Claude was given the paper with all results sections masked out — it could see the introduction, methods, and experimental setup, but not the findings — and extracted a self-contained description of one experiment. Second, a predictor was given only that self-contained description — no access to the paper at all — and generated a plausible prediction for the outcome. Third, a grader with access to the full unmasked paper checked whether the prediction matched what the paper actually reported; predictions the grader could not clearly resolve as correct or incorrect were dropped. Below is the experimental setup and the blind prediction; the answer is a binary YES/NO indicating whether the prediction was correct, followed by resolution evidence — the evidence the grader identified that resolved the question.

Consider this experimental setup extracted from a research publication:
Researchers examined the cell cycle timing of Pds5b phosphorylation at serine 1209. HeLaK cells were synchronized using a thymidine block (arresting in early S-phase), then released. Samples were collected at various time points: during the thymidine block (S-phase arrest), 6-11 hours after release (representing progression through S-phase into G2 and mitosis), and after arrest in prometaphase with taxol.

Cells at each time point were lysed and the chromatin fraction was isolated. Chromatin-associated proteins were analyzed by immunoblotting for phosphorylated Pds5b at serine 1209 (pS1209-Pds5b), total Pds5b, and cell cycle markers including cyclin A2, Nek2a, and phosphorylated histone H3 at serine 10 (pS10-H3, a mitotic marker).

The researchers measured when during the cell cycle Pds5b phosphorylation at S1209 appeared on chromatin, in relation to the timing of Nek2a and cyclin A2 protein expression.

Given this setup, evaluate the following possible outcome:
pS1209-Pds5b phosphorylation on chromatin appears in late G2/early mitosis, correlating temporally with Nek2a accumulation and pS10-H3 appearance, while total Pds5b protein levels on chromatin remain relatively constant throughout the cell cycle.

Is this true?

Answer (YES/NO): NO